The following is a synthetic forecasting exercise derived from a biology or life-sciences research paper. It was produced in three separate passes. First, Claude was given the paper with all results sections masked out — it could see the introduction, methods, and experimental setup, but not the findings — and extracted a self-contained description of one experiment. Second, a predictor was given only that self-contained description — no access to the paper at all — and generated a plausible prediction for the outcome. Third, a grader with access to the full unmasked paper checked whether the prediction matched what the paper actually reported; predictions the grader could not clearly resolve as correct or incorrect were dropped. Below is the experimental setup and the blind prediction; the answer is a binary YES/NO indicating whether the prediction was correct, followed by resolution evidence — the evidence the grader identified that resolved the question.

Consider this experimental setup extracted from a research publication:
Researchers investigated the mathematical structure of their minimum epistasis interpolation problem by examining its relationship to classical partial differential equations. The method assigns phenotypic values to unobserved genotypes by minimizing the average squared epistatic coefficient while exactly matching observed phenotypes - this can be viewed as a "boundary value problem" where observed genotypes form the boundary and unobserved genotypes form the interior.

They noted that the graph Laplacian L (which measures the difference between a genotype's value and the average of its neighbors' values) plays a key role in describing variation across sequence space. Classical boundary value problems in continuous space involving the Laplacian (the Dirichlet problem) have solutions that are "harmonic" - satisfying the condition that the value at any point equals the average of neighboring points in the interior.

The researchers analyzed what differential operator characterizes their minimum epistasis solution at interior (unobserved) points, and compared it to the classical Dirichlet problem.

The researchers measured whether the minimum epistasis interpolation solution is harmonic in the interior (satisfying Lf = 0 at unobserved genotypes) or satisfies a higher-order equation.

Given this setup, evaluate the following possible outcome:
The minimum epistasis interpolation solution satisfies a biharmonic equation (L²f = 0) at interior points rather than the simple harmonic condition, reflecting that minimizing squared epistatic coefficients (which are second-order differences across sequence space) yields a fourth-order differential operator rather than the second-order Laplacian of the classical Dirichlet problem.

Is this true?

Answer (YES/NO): NO